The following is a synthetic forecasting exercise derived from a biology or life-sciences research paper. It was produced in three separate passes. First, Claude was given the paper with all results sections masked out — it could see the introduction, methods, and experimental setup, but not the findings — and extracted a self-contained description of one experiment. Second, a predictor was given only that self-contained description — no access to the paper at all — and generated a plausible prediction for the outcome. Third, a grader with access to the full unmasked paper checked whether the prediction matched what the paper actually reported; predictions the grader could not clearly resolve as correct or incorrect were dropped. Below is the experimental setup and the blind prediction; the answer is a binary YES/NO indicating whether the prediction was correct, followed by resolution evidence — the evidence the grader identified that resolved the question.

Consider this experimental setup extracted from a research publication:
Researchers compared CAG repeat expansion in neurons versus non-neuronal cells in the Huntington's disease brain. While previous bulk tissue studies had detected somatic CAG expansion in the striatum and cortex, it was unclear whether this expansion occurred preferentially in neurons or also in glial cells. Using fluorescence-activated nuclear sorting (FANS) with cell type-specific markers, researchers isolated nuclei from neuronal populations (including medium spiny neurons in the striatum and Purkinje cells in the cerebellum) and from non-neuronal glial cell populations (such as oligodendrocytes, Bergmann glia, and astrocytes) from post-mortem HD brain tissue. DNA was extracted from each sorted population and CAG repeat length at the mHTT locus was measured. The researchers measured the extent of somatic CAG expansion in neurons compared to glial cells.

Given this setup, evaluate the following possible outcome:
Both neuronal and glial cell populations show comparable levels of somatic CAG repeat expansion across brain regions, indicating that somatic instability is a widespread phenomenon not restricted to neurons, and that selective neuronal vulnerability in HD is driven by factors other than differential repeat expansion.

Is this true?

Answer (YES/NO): NO